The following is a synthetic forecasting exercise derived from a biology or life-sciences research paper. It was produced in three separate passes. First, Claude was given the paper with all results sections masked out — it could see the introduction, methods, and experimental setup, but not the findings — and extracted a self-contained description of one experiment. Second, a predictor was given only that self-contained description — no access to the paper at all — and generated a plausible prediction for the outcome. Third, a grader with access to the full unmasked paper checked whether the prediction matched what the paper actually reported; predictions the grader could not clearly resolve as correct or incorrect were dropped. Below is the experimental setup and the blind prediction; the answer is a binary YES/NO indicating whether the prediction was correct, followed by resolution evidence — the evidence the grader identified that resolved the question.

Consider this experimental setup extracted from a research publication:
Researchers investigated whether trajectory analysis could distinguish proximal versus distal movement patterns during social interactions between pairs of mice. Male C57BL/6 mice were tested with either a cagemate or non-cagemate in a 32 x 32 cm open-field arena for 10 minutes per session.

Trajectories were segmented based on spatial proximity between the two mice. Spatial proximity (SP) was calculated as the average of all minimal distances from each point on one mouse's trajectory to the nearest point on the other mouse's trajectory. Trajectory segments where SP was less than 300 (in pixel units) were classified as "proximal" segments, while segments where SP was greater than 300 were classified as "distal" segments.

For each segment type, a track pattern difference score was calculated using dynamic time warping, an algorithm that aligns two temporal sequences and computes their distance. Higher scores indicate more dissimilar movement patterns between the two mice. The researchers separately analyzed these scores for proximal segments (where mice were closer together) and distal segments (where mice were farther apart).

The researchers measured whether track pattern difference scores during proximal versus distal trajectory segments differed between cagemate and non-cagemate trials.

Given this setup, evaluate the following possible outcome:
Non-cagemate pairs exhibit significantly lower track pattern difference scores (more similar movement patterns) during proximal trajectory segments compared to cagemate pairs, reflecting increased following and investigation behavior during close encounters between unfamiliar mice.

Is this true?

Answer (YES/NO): YES